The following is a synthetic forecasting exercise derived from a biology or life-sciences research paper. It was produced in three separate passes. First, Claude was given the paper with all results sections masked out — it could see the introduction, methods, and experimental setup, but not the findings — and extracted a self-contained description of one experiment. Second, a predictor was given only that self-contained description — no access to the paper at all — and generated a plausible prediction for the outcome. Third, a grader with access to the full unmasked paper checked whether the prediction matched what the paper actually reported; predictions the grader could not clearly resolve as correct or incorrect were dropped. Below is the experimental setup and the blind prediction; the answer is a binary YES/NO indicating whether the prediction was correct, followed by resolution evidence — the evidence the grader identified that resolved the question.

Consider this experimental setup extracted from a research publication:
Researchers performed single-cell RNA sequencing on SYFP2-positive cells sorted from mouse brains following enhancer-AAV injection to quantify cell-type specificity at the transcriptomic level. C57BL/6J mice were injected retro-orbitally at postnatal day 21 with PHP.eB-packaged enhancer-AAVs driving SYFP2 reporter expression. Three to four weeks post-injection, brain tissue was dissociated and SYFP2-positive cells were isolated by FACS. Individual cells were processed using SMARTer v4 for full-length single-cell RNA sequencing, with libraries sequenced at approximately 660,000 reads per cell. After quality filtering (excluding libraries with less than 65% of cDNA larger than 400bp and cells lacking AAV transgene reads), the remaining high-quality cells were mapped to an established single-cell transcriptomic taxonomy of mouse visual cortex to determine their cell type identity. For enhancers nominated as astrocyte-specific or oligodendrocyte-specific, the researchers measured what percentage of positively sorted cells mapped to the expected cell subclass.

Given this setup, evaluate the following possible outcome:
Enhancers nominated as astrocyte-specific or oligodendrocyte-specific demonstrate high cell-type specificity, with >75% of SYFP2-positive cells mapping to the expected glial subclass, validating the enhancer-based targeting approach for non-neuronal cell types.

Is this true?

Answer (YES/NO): YES